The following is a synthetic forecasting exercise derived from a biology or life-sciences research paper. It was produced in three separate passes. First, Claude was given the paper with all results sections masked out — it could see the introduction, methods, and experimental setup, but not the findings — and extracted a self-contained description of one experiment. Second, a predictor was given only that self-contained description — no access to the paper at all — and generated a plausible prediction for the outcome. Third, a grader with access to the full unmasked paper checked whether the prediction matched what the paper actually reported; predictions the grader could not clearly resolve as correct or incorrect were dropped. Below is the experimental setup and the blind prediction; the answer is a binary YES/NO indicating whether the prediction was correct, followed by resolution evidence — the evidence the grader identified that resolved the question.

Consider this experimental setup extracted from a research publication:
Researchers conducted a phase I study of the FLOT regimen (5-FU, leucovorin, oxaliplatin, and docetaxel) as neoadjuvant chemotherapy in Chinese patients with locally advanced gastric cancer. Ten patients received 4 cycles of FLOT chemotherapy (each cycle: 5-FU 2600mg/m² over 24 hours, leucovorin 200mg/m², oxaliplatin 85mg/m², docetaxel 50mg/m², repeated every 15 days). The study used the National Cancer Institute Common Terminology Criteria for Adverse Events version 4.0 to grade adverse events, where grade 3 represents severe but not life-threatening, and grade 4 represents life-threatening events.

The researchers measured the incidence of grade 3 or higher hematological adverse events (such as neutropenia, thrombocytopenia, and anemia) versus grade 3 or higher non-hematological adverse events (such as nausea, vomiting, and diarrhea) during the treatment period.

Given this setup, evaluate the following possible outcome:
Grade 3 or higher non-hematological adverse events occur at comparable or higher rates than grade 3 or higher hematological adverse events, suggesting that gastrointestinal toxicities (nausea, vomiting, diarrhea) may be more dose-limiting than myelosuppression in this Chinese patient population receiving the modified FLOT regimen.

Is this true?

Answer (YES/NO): YES